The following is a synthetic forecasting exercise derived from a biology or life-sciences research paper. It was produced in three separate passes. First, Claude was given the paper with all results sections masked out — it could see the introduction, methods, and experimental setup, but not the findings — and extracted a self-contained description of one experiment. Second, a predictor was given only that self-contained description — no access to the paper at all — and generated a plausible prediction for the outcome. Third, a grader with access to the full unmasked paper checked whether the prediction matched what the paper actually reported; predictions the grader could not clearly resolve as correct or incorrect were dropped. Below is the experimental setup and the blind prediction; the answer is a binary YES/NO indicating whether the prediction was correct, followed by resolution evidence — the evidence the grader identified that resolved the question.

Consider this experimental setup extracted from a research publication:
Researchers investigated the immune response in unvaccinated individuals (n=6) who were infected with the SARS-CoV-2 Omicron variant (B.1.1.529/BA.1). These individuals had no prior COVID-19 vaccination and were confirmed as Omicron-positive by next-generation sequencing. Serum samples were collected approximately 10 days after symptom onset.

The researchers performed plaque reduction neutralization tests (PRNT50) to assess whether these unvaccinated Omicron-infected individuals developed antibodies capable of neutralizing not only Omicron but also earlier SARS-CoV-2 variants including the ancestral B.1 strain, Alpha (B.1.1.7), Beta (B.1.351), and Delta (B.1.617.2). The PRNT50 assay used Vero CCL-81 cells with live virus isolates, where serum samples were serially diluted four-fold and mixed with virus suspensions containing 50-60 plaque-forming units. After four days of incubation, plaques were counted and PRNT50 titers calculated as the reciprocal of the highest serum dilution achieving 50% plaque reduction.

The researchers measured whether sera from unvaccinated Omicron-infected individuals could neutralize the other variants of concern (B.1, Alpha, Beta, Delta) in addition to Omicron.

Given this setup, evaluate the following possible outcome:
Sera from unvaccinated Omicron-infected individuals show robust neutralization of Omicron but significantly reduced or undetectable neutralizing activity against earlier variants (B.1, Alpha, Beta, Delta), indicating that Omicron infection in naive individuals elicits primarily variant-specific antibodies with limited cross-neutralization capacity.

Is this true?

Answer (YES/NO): NO